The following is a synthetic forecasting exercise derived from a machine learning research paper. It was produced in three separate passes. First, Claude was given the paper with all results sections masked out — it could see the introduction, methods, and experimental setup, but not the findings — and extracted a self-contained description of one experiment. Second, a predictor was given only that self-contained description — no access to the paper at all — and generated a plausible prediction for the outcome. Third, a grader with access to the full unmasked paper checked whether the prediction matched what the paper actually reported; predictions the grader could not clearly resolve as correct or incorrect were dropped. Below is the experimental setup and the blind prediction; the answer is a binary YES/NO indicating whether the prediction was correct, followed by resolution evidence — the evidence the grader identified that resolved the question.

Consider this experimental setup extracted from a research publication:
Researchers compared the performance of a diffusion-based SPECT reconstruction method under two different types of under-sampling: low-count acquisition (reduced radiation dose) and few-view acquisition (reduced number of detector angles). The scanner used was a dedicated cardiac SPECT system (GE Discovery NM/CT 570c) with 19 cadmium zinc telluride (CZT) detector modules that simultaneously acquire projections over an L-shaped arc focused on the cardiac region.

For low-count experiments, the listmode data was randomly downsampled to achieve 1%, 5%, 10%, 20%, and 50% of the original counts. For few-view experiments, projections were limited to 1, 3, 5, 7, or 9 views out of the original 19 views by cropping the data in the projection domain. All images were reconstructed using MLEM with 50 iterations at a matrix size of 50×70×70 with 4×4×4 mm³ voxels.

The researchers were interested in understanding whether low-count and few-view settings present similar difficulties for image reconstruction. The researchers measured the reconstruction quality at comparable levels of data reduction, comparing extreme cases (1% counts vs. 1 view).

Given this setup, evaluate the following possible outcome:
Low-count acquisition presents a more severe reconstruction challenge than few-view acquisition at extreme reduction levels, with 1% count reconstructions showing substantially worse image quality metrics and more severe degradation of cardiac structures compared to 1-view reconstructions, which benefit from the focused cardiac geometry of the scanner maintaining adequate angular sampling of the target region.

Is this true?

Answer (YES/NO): YES